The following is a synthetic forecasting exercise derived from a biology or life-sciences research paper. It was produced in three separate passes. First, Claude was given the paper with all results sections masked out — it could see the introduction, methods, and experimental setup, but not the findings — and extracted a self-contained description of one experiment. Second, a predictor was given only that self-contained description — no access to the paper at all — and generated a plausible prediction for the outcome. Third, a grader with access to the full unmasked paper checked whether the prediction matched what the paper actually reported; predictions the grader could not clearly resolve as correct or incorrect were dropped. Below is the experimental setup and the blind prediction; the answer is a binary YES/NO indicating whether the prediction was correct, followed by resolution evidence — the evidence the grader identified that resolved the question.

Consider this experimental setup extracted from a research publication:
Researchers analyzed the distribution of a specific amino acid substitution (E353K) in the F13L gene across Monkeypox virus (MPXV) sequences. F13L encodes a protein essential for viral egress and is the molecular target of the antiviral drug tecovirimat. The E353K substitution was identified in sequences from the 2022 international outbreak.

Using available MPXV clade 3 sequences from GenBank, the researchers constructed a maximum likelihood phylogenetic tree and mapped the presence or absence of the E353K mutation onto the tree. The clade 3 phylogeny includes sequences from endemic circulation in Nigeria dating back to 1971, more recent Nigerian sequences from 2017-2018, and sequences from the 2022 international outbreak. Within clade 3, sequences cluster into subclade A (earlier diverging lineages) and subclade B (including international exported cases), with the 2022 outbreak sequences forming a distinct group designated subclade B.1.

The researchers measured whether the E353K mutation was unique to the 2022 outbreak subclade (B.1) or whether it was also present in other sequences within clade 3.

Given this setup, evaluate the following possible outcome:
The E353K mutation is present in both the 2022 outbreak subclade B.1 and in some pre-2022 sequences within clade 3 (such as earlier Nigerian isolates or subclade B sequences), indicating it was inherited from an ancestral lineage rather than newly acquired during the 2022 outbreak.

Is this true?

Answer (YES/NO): NO